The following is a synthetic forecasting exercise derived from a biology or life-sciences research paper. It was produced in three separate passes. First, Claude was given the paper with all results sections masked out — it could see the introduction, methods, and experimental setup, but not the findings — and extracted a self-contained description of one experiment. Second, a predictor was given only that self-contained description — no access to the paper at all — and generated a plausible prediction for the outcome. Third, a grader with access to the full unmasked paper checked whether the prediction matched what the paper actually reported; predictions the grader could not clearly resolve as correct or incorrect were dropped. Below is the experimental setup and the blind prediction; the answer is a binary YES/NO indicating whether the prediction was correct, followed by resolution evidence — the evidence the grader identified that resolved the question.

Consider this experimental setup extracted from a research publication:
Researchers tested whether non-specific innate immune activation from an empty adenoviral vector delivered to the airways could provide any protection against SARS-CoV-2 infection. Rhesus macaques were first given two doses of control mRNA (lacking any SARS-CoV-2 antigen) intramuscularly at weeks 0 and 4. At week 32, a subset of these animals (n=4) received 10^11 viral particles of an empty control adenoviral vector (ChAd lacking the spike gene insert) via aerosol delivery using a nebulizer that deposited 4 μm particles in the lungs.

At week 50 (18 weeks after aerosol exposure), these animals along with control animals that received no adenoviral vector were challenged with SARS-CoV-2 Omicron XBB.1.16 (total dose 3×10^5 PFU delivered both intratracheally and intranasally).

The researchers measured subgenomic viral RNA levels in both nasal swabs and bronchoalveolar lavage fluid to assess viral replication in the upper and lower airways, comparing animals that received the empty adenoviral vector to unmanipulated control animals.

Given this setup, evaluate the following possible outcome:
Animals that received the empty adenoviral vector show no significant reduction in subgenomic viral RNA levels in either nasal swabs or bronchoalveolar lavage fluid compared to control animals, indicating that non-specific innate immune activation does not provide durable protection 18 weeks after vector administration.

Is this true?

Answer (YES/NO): YES